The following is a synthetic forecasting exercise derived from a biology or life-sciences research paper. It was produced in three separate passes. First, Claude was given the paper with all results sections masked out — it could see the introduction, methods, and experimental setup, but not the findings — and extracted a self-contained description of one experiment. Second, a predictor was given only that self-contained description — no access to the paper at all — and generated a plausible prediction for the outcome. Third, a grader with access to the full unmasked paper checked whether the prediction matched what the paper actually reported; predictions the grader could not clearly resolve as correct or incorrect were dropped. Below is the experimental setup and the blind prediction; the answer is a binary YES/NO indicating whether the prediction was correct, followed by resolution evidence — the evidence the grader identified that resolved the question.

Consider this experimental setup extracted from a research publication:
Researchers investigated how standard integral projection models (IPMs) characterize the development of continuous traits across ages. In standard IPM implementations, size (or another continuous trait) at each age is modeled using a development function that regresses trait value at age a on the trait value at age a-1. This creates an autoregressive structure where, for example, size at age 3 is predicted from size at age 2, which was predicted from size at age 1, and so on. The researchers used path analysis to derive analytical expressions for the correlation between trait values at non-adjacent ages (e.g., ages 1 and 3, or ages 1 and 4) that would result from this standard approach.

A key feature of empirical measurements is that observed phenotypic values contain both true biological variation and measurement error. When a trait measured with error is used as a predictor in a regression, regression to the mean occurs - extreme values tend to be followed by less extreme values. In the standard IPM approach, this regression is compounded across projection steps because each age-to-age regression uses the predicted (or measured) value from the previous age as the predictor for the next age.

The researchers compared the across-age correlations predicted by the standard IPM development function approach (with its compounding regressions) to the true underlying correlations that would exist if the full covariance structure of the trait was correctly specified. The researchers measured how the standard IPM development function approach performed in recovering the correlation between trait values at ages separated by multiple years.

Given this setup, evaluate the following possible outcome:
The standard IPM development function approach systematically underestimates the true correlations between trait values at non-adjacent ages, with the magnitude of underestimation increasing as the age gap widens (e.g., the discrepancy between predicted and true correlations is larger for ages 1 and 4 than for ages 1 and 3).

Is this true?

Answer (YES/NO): YES